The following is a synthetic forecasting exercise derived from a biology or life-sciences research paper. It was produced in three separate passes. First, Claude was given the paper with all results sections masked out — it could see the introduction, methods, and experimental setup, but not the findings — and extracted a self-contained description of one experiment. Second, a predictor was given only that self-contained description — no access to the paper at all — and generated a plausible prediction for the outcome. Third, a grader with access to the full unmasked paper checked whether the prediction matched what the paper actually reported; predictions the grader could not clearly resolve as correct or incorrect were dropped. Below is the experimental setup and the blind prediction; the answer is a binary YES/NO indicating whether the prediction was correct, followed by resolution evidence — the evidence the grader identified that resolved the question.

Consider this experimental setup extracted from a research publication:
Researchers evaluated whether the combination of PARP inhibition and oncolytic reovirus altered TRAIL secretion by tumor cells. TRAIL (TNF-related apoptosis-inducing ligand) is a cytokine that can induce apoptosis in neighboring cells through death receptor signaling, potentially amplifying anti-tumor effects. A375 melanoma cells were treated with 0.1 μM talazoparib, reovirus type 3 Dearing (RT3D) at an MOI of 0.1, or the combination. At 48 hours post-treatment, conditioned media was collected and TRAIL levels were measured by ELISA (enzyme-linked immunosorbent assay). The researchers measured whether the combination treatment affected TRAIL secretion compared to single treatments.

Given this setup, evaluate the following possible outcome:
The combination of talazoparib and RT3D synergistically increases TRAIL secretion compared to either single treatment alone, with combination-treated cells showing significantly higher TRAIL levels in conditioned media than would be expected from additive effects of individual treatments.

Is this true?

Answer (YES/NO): NO